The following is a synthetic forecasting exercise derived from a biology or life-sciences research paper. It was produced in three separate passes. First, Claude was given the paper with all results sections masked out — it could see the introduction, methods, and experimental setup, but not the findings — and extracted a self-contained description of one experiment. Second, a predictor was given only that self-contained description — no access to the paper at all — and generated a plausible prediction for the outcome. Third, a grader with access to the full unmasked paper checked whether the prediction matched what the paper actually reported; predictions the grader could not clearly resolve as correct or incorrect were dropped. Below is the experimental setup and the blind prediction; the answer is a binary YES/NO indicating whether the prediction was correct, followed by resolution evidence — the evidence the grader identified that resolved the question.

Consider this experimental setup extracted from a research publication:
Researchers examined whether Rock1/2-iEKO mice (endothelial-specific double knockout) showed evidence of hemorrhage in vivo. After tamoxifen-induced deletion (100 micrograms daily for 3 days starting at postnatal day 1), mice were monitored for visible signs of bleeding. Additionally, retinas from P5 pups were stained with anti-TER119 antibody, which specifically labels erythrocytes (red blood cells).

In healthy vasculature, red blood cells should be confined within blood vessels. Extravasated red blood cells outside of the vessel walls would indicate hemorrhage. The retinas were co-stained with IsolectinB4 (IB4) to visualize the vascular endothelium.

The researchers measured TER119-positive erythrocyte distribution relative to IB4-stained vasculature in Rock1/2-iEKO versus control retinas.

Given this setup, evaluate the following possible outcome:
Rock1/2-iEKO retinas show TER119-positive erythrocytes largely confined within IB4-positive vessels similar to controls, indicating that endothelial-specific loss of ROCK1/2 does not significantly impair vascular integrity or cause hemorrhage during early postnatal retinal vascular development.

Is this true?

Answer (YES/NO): NO